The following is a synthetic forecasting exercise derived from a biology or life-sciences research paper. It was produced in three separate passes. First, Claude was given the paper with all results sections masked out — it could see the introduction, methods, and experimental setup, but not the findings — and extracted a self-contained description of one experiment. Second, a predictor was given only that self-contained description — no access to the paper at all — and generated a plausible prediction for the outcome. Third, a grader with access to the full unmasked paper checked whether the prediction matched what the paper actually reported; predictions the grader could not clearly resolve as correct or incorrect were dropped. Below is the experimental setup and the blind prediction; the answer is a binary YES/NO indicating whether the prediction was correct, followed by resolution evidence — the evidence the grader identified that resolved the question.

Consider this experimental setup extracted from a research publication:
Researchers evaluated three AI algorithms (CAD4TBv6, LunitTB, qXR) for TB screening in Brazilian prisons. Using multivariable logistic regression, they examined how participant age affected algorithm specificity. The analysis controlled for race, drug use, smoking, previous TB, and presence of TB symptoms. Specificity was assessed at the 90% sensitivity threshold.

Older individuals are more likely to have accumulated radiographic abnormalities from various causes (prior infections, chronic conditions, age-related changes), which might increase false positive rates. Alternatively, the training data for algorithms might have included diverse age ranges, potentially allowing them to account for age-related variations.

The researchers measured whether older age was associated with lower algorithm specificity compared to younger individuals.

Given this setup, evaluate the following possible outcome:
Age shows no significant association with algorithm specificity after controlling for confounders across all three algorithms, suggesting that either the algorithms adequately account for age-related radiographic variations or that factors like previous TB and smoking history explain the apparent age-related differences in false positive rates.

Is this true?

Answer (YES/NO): NO